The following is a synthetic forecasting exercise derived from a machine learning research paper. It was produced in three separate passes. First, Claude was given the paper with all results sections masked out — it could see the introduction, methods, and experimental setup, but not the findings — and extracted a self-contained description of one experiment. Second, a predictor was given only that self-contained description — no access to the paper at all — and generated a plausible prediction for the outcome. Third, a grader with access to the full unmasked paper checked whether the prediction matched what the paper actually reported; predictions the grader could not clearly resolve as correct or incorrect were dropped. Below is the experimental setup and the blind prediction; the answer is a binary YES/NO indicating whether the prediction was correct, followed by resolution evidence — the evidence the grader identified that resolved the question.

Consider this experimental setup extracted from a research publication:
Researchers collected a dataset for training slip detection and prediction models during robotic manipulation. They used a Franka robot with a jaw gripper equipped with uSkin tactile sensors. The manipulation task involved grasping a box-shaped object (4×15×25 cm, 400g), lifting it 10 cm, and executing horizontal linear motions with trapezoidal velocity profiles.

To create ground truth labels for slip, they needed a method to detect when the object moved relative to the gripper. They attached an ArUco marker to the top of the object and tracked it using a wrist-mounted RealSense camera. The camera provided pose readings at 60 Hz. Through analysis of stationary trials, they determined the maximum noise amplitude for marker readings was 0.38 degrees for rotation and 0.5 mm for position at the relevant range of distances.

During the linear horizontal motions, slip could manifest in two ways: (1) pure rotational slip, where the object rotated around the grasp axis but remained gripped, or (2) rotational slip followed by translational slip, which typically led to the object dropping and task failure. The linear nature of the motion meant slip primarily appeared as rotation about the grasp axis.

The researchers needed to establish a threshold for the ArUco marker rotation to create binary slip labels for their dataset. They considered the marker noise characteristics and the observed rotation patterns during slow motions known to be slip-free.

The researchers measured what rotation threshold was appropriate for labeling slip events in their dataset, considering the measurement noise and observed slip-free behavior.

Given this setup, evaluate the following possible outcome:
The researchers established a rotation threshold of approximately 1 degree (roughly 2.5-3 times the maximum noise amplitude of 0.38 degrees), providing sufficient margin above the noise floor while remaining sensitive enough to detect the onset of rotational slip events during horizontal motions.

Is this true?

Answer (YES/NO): NO